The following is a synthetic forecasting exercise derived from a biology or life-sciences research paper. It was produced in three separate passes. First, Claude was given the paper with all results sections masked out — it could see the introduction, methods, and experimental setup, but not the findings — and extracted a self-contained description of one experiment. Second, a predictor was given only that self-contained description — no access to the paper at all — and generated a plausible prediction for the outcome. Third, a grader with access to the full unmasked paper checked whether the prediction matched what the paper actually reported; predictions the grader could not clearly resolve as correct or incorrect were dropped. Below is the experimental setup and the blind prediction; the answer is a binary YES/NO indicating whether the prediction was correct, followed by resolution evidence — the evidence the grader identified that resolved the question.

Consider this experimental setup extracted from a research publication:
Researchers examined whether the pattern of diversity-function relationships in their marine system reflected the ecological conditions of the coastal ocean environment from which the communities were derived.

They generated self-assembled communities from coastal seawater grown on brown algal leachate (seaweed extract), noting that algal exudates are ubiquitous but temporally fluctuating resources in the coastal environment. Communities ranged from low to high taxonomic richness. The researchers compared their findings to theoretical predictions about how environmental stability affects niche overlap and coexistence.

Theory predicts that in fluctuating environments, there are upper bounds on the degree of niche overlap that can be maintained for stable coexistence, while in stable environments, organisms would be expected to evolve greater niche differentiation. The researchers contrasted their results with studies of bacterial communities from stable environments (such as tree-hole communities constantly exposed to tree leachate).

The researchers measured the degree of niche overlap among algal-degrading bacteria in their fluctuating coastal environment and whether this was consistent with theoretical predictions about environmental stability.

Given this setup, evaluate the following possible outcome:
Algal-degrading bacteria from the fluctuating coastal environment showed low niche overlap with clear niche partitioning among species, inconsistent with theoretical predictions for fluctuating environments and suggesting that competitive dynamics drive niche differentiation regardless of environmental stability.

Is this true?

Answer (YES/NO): NO